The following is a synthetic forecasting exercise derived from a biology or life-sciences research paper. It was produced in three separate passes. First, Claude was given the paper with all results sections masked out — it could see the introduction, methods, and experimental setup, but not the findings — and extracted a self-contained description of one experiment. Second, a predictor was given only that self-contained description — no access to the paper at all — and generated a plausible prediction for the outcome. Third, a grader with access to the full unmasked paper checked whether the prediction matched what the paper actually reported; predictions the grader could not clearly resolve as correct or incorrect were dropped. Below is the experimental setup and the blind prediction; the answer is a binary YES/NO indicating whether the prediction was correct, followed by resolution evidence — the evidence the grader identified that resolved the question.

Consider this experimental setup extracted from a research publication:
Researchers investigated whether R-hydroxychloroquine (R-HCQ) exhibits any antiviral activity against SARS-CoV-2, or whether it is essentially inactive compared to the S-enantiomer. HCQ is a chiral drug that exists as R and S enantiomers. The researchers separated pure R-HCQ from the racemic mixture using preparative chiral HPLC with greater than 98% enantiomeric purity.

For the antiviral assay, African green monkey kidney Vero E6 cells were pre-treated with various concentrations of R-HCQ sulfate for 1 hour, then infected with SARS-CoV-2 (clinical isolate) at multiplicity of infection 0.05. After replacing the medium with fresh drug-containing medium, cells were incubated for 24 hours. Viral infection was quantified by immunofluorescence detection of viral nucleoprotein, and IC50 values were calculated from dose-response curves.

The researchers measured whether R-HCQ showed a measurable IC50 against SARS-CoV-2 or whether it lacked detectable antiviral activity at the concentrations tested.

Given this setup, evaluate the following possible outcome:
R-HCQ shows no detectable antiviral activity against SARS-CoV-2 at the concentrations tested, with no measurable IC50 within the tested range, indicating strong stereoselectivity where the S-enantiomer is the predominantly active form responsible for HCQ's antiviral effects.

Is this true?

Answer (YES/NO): NO